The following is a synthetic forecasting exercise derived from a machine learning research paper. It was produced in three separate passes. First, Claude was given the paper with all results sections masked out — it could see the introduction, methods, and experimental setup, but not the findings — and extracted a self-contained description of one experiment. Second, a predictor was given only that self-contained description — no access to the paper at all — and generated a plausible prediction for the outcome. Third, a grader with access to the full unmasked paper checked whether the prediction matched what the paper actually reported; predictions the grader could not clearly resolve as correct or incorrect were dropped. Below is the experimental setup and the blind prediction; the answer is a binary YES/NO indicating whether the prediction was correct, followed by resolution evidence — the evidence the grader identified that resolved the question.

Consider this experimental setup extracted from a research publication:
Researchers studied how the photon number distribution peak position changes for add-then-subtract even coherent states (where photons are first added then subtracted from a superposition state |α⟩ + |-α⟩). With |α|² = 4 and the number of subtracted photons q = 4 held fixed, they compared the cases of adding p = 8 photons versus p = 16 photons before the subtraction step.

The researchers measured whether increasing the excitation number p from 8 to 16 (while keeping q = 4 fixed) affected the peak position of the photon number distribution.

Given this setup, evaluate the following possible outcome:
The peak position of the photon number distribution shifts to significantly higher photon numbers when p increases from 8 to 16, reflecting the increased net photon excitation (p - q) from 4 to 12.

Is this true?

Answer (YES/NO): YES